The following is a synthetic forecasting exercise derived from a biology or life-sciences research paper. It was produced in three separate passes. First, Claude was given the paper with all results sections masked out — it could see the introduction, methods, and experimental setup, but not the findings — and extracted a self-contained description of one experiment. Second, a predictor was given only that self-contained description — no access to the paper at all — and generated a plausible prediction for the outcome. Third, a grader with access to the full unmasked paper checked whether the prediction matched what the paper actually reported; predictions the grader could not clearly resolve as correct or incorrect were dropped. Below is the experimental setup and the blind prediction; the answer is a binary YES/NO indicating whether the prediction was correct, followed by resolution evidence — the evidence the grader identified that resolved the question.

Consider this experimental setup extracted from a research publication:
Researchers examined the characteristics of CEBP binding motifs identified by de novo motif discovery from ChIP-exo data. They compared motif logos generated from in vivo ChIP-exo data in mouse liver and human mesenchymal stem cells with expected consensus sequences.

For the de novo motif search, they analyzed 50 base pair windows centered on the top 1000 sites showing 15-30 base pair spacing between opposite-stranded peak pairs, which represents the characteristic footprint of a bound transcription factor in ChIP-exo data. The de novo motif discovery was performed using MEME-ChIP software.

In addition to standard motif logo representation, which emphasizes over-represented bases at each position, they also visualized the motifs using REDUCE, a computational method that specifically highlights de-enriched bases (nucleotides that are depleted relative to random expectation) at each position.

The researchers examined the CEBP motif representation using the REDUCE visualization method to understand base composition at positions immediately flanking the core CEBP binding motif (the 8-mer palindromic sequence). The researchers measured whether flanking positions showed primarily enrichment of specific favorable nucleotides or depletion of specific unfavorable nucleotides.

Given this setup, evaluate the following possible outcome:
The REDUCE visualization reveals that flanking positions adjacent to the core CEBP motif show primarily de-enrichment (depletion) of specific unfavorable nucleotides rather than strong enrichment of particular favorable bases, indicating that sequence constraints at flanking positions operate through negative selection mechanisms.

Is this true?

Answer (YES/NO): YES